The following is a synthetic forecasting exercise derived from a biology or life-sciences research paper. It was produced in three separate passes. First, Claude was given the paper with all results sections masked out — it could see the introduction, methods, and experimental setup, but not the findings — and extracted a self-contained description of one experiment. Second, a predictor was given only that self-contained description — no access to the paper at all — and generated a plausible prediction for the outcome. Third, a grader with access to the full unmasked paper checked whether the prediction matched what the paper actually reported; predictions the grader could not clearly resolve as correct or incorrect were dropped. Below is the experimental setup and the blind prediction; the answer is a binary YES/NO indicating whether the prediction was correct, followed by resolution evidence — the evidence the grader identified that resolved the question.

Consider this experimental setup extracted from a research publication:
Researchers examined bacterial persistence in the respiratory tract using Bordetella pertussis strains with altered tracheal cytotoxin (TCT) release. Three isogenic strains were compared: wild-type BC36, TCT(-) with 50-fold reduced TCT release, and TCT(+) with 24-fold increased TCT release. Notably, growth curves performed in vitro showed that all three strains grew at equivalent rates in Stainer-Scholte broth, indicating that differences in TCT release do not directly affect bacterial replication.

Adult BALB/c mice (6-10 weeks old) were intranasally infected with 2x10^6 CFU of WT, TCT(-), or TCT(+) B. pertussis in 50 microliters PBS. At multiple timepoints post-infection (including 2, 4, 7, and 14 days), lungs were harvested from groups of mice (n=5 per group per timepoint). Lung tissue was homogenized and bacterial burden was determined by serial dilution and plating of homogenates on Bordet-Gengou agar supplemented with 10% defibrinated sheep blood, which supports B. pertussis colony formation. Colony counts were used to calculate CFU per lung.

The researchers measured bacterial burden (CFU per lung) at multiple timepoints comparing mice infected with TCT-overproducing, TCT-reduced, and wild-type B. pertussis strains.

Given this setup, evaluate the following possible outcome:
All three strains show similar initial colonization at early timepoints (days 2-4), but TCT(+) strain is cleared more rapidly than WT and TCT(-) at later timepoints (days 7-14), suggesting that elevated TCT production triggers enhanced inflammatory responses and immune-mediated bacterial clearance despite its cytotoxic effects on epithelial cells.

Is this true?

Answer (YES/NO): NO